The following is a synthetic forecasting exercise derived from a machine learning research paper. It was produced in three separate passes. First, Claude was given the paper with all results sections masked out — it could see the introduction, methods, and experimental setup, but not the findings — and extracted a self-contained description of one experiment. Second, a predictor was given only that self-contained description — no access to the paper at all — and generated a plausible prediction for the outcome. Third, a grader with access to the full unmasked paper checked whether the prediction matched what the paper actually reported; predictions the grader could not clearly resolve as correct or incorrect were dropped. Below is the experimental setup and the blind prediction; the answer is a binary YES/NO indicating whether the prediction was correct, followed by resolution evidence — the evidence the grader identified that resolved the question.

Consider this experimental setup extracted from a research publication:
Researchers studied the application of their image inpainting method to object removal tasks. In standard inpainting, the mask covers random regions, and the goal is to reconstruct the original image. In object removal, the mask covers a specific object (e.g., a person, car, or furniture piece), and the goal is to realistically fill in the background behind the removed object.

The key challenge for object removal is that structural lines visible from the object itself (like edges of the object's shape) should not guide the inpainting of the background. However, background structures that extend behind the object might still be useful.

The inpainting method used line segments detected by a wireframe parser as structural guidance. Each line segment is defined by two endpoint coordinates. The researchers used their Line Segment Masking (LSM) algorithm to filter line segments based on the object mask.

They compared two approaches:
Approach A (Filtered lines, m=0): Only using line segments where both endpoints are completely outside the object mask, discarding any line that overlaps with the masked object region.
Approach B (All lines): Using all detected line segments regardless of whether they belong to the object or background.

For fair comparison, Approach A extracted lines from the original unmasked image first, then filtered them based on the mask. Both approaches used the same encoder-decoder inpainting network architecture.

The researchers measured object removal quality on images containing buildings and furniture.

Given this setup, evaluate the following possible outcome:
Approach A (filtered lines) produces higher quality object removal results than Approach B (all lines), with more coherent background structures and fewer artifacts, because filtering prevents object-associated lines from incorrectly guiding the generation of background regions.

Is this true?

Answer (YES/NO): YES